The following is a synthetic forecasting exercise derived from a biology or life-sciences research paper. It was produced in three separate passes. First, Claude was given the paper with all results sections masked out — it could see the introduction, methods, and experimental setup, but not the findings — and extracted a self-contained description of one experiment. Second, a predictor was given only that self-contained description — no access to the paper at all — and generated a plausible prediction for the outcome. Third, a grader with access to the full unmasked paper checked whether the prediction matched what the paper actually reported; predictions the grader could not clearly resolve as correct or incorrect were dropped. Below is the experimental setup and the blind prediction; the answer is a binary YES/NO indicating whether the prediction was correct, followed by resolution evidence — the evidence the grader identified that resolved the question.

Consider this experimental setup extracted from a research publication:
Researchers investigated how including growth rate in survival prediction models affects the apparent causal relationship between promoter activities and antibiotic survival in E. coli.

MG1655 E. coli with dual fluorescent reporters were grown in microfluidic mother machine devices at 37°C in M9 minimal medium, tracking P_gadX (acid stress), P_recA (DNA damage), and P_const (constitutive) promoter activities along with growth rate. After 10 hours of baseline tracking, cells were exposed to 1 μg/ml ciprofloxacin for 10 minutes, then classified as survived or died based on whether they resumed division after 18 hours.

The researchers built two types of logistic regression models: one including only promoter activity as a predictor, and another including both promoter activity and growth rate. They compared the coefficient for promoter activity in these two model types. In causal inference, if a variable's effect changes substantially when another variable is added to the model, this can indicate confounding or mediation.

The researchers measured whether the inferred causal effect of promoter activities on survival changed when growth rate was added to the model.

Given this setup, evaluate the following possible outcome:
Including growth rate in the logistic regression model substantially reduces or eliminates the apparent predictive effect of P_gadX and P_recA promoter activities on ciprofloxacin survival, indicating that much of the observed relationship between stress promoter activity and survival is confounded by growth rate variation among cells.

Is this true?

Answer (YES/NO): NO